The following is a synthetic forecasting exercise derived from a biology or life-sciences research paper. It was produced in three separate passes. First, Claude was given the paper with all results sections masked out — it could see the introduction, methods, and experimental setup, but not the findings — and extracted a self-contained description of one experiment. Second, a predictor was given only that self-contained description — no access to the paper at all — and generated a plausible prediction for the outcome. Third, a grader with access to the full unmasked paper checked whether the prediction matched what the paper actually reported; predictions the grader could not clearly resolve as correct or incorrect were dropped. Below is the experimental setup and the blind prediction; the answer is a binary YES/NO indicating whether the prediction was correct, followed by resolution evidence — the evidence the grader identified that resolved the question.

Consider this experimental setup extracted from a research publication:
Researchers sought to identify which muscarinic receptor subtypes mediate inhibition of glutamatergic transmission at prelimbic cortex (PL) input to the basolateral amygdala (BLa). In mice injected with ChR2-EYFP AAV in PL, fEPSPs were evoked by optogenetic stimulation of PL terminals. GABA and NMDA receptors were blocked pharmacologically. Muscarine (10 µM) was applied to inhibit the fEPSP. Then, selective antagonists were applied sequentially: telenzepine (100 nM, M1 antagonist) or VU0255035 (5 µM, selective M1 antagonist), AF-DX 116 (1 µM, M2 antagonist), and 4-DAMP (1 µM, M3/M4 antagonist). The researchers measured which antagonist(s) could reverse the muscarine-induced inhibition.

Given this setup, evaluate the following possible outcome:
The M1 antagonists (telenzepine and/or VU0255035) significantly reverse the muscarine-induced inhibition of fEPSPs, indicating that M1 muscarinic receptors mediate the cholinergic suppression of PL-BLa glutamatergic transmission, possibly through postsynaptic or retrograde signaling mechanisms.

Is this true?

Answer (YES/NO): NO